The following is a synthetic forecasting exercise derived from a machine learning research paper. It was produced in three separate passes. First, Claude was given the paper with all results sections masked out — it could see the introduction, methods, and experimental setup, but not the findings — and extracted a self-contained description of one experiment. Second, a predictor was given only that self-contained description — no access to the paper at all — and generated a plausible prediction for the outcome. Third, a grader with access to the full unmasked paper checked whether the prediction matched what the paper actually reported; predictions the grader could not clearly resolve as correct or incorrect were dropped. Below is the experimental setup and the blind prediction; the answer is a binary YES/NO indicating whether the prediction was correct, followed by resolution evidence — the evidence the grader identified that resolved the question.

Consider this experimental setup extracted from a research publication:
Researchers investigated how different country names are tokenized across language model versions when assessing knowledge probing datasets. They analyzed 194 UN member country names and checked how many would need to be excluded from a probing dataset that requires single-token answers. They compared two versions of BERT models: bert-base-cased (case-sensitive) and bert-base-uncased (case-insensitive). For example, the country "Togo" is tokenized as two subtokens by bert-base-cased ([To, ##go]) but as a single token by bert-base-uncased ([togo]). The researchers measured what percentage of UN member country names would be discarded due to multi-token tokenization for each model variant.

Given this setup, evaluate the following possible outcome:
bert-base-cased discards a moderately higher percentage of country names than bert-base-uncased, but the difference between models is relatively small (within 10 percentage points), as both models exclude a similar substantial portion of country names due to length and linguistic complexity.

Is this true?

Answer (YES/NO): YES